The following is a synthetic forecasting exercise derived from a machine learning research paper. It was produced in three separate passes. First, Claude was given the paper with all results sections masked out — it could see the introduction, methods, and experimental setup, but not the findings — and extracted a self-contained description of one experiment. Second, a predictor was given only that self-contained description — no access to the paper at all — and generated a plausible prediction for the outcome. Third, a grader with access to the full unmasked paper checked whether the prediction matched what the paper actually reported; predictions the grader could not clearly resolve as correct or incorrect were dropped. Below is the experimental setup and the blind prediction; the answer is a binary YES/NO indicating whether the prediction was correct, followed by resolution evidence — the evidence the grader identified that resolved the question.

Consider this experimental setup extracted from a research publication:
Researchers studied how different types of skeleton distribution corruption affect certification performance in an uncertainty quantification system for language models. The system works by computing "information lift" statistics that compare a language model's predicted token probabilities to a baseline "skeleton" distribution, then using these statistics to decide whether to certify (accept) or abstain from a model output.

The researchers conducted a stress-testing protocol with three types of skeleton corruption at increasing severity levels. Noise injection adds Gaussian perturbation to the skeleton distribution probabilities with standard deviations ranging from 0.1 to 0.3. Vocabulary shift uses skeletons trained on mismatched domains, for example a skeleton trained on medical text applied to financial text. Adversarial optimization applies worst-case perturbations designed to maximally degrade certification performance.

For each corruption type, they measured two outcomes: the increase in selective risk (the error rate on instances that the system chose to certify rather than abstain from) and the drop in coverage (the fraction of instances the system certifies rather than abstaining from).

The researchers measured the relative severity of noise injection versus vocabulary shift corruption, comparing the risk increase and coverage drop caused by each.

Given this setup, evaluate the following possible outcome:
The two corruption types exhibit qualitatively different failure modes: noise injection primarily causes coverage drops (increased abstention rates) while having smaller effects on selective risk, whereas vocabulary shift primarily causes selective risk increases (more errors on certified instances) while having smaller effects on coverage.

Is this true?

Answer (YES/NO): NO